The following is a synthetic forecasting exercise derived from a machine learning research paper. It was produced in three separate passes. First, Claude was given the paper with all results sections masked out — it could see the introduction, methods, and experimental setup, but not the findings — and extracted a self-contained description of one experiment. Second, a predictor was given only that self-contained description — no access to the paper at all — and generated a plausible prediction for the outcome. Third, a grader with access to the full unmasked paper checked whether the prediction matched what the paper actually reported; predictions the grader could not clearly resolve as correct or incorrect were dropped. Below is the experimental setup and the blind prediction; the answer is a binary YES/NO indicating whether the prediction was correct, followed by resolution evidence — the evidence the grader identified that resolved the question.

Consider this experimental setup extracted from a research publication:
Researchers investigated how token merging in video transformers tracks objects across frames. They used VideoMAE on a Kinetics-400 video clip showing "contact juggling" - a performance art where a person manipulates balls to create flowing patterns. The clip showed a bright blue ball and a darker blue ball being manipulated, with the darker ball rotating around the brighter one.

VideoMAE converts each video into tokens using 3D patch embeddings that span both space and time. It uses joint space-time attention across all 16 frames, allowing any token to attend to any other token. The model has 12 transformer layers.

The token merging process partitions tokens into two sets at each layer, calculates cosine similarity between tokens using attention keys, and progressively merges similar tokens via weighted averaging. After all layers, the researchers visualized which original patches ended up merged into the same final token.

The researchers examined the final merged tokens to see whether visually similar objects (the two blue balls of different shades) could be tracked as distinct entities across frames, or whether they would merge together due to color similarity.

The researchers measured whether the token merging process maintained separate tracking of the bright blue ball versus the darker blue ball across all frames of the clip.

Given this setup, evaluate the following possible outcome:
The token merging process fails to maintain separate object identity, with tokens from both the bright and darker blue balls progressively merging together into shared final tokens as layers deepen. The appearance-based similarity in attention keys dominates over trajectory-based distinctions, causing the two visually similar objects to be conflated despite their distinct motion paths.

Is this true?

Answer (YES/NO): NO